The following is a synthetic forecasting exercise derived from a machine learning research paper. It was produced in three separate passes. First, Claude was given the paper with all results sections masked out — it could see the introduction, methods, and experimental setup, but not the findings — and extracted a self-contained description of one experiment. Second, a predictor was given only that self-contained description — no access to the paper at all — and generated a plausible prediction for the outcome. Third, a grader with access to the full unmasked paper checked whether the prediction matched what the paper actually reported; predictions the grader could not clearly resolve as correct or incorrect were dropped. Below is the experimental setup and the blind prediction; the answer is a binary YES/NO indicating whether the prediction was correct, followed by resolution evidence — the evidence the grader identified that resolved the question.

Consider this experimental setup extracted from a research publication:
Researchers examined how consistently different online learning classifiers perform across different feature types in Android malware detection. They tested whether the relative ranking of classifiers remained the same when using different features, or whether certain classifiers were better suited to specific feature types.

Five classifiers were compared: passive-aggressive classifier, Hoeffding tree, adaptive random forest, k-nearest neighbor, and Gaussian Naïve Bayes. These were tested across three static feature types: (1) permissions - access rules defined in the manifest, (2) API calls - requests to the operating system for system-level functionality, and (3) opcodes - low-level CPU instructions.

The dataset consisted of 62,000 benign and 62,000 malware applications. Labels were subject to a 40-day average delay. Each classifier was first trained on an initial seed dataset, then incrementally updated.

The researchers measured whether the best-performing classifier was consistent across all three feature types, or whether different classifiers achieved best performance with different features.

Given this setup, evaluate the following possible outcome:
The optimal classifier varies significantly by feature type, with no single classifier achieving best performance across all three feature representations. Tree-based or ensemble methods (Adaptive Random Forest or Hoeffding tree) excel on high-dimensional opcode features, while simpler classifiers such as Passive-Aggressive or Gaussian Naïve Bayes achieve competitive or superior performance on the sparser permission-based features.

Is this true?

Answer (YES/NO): NO